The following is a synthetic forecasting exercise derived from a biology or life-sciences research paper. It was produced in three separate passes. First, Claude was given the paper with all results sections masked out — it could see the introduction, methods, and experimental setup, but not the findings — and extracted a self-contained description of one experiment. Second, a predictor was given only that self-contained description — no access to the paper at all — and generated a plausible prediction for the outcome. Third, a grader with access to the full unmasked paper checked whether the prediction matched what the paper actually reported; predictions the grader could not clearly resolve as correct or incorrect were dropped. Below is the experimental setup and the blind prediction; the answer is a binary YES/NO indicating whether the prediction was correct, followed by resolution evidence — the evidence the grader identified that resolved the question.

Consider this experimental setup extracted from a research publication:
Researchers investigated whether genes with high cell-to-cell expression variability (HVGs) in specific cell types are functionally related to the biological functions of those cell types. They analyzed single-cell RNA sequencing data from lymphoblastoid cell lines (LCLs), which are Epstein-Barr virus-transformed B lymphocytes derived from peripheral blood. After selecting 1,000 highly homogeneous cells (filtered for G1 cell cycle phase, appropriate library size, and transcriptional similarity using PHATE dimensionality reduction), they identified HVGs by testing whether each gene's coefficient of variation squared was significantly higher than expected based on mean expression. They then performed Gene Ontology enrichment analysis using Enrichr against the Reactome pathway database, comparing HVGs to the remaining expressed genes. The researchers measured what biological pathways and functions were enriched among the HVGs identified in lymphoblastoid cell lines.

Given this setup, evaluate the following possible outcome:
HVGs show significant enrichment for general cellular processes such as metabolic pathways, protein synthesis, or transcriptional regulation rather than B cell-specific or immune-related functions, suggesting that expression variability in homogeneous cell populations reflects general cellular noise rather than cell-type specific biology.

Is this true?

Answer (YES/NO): NO